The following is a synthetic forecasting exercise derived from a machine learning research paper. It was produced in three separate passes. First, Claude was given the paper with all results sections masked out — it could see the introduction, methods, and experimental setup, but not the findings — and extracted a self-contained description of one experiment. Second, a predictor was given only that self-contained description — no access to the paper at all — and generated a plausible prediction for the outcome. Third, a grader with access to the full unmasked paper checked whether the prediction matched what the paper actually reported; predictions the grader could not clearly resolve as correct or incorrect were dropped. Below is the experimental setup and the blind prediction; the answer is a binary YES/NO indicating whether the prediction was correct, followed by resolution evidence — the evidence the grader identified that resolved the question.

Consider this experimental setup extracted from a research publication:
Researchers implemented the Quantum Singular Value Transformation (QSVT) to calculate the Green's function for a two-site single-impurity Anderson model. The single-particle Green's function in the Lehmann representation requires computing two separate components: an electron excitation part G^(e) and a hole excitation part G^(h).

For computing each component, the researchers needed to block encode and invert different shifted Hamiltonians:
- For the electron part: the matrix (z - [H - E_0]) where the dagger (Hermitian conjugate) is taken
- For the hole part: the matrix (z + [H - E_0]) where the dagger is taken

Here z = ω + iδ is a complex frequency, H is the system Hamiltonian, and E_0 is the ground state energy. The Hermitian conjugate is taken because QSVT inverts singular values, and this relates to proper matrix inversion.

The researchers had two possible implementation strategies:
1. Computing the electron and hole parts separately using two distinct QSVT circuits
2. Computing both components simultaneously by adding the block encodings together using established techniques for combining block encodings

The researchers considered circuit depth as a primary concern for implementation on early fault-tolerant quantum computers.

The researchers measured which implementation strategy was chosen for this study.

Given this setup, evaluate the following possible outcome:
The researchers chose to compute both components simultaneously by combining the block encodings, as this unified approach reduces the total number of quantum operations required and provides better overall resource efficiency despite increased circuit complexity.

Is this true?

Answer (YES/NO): NO